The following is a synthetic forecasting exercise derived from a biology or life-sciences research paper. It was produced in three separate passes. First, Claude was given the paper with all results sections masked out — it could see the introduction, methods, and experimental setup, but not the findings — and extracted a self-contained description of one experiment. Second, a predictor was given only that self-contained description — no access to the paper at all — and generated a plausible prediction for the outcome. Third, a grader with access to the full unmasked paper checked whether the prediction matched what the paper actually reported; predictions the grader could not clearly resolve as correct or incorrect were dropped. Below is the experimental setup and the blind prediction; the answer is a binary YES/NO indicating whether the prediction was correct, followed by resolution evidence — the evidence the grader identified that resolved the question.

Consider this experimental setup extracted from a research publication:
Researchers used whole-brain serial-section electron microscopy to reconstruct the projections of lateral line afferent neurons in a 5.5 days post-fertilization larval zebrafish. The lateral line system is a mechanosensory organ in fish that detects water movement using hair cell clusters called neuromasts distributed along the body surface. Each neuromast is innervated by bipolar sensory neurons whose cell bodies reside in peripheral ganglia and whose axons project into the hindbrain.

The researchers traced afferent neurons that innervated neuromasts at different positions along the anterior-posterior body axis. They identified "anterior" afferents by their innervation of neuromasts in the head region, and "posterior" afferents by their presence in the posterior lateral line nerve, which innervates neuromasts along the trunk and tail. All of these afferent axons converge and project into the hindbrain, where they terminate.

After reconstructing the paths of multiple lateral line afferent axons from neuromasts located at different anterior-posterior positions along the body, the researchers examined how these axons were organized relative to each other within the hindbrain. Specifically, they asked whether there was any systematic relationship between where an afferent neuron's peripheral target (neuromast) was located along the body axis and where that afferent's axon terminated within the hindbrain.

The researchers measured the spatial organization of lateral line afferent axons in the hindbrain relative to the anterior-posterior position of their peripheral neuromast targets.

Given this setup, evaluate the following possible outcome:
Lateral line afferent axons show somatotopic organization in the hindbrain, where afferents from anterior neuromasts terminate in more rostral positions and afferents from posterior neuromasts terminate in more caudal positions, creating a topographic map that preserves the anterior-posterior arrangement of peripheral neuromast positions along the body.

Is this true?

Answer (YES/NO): NO